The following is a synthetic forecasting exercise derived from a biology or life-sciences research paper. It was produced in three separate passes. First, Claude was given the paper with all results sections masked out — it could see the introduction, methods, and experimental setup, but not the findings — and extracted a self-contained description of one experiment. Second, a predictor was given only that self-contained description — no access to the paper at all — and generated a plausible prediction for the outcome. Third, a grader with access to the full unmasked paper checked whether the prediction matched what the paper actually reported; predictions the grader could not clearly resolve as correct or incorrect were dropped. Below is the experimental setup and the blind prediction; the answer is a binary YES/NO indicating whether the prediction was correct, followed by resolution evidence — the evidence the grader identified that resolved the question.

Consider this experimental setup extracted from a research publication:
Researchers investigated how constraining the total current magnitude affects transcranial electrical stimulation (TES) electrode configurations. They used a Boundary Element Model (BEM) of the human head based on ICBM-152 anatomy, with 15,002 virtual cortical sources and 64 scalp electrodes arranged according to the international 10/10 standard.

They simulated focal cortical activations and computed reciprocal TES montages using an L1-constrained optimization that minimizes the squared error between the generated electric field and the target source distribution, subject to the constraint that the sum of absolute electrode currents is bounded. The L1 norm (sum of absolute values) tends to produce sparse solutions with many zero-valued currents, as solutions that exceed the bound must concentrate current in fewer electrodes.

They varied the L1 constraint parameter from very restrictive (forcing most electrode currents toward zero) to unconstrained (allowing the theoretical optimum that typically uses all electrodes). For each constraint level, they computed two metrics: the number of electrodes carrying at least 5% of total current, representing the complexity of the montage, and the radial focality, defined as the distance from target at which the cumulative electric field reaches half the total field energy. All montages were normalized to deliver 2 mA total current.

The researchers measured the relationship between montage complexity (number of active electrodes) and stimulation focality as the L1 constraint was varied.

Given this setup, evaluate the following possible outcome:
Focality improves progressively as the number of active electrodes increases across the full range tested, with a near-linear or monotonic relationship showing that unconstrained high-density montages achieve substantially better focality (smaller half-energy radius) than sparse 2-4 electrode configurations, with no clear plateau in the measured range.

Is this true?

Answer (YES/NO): NO